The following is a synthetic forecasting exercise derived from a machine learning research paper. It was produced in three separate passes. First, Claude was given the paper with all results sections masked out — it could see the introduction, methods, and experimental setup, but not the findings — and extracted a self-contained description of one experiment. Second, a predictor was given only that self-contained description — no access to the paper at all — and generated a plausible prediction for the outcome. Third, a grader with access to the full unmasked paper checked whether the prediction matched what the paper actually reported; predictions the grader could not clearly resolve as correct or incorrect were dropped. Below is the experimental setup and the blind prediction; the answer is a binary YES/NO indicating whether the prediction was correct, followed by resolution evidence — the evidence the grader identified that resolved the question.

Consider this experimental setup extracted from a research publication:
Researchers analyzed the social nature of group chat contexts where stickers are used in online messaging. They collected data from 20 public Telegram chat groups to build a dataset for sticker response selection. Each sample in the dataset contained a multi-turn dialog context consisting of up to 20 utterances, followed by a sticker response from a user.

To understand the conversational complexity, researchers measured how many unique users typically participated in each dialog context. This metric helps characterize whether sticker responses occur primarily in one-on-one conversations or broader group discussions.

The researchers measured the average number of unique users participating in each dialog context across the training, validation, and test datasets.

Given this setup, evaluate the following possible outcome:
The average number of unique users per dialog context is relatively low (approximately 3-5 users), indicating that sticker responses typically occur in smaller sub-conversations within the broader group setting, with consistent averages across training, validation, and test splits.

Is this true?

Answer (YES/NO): NO